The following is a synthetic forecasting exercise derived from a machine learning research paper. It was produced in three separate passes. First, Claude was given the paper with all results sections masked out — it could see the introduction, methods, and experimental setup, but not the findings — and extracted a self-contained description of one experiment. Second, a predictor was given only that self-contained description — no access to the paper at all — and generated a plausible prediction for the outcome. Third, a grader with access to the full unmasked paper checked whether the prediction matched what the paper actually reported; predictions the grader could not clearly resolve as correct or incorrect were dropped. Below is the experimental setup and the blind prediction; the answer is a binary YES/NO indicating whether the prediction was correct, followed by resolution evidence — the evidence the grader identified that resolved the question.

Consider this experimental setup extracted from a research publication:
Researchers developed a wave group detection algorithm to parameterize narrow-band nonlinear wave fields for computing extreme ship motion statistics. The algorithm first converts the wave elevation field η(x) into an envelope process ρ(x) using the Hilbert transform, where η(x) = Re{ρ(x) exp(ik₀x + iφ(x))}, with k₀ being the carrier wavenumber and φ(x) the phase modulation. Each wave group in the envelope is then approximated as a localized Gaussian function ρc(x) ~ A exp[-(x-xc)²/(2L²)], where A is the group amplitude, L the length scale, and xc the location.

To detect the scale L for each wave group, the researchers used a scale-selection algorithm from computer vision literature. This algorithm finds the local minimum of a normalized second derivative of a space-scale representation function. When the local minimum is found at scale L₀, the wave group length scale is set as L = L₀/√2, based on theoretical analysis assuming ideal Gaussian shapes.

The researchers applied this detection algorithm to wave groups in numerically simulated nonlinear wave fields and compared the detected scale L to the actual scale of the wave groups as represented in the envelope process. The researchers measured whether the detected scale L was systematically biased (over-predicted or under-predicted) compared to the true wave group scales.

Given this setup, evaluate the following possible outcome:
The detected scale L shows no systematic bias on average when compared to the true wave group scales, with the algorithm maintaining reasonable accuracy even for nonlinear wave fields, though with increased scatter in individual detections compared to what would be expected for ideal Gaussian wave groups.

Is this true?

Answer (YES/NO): NO